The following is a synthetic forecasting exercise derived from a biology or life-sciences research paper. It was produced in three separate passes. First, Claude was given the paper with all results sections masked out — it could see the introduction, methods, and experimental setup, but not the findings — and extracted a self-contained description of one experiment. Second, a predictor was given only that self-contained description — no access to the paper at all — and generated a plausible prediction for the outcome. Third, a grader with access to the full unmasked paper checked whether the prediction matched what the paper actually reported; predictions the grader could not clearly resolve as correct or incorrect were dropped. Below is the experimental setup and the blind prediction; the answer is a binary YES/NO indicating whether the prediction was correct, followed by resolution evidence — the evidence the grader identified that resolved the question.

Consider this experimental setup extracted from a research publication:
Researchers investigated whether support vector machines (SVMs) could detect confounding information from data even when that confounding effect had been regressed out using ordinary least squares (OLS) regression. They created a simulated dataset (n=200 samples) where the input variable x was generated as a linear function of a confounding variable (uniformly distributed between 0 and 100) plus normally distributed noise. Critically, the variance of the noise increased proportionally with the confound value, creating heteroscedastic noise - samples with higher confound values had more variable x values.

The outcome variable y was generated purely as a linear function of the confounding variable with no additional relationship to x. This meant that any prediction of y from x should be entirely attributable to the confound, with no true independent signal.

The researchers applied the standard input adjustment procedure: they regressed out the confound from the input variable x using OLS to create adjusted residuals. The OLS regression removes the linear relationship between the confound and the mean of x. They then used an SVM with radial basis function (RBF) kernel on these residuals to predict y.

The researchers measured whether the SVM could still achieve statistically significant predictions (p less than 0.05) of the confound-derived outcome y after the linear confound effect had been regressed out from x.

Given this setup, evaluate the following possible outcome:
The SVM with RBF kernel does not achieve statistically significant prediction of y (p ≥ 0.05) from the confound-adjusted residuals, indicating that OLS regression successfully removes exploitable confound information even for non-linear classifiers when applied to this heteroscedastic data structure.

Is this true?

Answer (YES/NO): NO